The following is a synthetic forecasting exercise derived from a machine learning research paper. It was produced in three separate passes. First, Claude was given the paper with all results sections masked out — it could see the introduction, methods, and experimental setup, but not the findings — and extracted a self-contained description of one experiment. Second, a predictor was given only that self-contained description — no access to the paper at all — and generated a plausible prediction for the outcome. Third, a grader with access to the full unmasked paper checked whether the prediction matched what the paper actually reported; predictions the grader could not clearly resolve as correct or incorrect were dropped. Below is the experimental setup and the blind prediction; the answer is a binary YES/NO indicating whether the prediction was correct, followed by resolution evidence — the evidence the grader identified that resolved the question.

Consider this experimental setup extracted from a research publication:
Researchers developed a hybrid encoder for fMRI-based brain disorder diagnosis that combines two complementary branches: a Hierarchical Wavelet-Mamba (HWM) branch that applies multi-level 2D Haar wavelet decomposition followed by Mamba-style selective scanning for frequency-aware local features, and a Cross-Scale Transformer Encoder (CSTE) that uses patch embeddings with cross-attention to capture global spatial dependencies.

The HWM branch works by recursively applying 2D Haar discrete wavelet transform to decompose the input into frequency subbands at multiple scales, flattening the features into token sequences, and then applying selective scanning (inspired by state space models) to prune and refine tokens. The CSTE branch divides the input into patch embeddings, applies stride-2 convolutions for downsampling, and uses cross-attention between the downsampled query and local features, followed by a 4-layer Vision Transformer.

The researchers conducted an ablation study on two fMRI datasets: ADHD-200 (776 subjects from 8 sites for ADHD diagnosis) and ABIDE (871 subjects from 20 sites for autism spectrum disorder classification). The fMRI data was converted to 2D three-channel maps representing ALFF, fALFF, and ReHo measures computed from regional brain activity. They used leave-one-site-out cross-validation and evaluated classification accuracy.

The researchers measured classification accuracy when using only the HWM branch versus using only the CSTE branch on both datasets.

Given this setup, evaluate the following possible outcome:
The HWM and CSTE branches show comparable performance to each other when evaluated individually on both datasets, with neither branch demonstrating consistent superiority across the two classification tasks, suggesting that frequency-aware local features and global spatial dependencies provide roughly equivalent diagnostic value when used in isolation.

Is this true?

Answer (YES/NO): NO